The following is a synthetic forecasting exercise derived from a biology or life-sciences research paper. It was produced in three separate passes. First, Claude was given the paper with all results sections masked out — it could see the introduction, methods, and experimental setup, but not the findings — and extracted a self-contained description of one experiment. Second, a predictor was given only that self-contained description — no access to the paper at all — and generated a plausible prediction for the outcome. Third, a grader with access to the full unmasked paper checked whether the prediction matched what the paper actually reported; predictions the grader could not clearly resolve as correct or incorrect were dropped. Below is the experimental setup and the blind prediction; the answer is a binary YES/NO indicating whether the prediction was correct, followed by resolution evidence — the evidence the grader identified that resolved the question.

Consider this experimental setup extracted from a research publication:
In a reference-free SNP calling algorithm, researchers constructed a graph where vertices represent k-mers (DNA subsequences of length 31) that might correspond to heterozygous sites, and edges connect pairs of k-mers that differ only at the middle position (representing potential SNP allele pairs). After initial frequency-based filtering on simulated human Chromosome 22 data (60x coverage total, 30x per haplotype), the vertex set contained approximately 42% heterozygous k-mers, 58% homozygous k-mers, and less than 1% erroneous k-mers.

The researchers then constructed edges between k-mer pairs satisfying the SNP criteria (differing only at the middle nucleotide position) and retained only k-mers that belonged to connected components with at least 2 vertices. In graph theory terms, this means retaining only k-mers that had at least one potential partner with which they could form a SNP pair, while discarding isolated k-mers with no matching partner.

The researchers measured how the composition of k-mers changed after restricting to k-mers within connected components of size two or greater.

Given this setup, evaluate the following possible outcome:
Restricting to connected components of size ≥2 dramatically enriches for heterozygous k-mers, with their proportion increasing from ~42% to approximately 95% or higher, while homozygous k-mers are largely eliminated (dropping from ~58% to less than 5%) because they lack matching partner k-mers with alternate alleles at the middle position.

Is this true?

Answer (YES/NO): YES